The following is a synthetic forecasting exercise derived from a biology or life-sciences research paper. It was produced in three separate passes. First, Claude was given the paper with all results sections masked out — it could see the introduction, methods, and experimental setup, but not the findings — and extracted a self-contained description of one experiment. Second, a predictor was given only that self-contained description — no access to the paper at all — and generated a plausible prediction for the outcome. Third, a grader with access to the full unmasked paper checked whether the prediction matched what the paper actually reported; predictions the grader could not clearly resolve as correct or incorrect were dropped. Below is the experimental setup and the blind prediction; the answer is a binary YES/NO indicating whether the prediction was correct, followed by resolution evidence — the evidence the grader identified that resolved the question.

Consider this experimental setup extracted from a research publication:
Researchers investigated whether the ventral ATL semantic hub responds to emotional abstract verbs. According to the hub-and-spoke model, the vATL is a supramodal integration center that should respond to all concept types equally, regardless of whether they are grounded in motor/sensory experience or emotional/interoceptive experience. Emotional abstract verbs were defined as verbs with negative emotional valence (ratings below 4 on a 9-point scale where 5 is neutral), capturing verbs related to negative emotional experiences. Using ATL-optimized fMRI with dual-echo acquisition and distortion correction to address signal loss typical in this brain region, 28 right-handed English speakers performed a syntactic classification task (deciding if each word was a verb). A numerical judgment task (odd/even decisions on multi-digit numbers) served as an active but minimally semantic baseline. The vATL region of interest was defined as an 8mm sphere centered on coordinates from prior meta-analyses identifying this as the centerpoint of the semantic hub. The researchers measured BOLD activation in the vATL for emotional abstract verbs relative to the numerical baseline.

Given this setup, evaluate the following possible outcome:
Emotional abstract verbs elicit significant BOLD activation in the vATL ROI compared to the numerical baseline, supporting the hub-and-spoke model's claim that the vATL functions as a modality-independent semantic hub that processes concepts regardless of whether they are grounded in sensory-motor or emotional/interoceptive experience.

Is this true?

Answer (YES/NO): YES